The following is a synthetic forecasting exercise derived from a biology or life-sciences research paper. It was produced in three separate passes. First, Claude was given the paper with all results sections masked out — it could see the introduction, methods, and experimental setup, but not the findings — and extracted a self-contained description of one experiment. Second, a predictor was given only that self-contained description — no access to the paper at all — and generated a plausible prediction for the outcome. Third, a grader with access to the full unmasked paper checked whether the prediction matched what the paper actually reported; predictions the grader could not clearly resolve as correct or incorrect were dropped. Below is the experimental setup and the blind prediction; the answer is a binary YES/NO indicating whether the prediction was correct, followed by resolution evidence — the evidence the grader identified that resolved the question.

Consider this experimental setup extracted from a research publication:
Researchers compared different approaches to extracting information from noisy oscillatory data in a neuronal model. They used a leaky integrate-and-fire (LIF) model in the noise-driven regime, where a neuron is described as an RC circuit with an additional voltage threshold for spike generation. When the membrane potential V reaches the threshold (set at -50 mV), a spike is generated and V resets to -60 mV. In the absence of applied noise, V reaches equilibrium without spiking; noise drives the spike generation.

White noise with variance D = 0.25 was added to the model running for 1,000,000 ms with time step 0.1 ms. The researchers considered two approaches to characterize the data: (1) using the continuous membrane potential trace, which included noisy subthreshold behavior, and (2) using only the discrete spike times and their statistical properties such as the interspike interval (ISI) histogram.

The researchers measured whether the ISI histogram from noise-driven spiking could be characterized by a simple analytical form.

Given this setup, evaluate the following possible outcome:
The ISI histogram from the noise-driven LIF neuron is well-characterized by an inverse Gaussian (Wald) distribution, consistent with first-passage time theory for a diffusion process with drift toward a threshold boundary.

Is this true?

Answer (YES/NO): NO